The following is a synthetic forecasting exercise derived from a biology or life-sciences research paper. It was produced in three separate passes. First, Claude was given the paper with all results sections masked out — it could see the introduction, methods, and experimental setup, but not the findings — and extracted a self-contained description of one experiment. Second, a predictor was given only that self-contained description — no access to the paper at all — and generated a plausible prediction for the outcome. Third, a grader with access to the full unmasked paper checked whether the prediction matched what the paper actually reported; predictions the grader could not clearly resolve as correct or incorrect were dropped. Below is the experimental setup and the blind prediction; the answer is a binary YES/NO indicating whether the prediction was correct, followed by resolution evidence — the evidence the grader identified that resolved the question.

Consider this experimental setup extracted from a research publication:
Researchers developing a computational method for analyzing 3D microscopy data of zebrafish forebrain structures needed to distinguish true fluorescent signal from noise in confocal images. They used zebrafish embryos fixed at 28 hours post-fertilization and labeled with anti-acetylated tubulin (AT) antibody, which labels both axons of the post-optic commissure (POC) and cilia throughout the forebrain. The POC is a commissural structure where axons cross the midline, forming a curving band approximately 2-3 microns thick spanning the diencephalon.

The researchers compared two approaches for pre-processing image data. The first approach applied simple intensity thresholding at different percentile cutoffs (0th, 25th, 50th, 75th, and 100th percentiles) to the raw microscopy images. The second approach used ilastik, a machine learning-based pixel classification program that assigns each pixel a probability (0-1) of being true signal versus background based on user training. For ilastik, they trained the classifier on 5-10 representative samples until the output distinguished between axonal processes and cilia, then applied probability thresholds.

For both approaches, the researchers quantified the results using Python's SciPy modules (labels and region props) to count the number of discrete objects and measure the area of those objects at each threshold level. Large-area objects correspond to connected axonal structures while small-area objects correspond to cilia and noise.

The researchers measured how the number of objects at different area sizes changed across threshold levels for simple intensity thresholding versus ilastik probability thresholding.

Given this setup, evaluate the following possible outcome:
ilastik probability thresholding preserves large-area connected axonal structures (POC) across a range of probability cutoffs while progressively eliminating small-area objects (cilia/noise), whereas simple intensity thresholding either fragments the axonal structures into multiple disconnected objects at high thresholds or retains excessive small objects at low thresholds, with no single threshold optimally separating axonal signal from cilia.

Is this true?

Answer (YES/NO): NO